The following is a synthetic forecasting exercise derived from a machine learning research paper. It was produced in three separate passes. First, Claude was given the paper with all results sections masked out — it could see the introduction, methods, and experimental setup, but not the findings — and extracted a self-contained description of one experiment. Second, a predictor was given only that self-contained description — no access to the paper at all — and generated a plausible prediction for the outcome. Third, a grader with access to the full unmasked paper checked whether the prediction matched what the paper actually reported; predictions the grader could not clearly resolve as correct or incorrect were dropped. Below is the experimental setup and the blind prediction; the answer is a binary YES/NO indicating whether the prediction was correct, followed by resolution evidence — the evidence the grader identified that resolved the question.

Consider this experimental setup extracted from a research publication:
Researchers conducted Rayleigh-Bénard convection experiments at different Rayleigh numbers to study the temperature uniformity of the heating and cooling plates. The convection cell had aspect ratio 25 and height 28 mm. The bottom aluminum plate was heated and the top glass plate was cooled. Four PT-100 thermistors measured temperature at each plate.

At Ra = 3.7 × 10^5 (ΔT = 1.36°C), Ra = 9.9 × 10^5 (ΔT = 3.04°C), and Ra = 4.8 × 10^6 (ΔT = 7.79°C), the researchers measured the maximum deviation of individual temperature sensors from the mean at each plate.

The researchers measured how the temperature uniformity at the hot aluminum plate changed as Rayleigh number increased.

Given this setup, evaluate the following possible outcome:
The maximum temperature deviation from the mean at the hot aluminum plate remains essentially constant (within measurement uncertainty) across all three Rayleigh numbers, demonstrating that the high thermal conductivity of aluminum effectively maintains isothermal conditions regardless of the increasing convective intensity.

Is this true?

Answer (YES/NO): NO